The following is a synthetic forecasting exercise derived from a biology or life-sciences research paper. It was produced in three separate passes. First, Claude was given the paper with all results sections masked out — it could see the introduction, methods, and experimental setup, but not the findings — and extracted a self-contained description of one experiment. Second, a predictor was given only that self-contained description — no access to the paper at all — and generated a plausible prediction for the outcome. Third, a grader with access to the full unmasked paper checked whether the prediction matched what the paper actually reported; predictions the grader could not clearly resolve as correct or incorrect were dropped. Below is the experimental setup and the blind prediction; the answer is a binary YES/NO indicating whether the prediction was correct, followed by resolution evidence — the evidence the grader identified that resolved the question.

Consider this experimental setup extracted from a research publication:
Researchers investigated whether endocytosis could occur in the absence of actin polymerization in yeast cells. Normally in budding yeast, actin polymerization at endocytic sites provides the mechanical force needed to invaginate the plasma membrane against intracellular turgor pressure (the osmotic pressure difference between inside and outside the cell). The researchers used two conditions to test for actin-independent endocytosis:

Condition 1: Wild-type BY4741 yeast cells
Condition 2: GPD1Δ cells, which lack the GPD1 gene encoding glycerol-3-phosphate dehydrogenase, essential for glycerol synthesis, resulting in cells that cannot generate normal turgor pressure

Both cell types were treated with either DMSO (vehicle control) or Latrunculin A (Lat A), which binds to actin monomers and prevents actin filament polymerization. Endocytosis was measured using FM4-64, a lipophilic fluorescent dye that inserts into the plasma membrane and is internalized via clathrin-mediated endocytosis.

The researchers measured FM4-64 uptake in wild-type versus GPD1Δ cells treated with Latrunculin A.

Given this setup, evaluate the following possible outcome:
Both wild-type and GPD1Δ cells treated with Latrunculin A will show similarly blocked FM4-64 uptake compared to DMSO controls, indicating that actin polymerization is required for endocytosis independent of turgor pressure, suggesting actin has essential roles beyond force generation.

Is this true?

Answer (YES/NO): NO